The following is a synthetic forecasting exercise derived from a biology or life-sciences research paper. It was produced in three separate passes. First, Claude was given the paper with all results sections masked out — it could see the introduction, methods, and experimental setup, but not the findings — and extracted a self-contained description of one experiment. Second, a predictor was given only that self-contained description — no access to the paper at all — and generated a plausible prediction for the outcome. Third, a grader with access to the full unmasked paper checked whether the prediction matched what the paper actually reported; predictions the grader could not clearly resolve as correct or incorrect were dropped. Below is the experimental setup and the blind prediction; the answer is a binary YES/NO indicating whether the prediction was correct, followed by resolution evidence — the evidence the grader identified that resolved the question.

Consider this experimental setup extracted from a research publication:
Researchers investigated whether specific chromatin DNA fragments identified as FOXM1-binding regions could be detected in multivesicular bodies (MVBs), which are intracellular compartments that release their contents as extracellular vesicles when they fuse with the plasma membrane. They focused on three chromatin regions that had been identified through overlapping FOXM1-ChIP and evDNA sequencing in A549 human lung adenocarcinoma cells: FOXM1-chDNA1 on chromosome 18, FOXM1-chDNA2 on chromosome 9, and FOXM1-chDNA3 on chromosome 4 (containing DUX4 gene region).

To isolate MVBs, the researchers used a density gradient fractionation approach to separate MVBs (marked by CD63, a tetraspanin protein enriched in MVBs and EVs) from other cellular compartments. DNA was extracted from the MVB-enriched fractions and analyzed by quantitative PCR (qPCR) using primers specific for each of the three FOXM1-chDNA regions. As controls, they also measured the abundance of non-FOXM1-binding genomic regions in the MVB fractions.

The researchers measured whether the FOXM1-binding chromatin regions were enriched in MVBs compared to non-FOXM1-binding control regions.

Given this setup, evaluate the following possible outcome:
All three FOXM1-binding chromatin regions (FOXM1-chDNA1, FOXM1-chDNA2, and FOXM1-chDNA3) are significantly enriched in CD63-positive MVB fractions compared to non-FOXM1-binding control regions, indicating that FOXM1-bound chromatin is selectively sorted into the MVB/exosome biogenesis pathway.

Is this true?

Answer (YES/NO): NO